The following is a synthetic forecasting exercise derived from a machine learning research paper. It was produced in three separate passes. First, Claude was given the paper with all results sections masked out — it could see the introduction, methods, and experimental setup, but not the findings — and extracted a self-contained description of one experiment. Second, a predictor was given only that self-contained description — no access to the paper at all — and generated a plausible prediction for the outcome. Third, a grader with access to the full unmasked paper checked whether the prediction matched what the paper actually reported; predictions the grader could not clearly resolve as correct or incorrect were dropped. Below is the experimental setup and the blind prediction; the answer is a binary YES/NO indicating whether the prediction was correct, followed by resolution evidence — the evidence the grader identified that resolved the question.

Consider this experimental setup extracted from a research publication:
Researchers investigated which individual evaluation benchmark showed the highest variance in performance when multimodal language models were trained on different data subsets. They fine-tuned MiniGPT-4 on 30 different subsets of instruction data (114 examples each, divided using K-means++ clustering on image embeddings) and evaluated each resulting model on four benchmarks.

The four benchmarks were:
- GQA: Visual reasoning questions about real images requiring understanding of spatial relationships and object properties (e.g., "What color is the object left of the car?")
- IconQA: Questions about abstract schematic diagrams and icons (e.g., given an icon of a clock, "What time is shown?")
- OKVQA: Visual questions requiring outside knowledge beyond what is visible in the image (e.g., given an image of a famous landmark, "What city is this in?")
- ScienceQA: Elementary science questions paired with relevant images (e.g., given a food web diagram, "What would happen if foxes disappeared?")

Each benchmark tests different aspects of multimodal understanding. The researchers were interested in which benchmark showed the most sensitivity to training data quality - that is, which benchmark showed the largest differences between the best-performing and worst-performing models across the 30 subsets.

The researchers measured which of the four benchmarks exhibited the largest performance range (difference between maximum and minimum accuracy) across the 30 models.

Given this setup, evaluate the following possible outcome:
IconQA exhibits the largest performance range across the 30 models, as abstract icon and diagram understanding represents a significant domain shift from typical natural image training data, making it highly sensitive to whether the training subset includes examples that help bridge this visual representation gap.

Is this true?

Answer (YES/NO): NO